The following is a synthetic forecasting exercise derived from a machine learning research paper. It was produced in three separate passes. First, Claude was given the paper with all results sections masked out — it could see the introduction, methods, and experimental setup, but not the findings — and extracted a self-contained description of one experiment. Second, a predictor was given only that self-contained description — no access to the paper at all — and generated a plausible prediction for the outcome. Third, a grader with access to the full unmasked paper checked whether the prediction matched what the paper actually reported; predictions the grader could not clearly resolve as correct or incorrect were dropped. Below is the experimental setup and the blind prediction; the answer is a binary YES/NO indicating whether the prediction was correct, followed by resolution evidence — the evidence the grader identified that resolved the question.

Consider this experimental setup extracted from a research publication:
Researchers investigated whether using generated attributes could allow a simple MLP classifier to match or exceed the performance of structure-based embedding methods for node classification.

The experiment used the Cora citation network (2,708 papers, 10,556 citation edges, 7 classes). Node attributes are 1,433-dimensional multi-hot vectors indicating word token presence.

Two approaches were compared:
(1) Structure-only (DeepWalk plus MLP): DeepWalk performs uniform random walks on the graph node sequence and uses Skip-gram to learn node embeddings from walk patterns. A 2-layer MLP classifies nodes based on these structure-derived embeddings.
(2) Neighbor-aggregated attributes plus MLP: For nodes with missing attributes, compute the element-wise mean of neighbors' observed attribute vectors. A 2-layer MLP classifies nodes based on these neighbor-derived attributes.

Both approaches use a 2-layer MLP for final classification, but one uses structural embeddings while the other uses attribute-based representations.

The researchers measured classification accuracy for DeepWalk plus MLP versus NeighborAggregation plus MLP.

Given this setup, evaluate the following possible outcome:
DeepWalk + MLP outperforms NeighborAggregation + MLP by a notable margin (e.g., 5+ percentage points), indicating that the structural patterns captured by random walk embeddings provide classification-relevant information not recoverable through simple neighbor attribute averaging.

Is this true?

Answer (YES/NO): YES